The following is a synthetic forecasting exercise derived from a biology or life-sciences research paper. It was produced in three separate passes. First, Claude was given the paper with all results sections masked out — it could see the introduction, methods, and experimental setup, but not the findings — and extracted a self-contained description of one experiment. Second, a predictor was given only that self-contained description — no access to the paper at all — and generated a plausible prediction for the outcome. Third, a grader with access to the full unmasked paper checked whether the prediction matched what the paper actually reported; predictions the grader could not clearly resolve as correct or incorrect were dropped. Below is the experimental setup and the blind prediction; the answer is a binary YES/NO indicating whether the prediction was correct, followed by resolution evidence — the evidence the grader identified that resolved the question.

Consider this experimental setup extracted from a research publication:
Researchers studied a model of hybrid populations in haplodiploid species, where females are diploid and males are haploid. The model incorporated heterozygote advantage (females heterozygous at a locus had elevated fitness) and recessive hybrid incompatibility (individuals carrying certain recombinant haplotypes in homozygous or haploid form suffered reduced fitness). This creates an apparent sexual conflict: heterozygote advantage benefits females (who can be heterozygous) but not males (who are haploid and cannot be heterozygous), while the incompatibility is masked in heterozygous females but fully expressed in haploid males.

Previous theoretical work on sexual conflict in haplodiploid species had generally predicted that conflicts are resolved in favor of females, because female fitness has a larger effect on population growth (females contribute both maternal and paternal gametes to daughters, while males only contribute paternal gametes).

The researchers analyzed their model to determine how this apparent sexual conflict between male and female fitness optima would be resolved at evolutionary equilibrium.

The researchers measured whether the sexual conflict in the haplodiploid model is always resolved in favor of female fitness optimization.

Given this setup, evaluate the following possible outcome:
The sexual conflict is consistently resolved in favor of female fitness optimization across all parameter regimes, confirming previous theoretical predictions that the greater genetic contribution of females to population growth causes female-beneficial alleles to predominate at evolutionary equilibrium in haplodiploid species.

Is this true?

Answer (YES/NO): NO